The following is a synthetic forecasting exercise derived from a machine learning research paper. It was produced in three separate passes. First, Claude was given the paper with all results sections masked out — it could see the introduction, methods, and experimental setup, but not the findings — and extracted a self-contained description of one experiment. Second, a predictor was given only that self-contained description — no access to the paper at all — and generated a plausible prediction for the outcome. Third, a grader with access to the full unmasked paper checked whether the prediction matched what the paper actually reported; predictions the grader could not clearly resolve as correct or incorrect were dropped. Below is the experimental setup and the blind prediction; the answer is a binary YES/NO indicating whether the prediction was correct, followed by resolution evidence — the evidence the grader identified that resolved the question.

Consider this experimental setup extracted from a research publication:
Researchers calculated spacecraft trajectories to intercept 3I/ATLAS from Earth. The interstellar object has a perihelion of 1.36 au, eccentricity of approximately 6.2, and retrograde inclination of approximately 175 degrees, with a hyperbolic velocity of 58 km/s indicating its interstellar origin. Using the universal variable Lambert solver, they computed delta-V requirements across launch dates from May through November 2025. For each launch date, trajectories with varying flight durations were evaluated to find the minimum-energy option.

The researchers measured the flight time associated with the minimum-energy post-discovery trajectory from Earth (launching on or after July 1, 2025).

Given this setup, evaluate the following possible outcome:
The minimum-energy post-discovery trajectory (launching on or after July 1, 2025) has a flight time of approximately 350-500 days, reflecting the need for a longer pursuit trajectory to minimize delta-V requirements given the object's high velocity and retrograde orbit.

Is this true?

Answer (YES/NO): NO